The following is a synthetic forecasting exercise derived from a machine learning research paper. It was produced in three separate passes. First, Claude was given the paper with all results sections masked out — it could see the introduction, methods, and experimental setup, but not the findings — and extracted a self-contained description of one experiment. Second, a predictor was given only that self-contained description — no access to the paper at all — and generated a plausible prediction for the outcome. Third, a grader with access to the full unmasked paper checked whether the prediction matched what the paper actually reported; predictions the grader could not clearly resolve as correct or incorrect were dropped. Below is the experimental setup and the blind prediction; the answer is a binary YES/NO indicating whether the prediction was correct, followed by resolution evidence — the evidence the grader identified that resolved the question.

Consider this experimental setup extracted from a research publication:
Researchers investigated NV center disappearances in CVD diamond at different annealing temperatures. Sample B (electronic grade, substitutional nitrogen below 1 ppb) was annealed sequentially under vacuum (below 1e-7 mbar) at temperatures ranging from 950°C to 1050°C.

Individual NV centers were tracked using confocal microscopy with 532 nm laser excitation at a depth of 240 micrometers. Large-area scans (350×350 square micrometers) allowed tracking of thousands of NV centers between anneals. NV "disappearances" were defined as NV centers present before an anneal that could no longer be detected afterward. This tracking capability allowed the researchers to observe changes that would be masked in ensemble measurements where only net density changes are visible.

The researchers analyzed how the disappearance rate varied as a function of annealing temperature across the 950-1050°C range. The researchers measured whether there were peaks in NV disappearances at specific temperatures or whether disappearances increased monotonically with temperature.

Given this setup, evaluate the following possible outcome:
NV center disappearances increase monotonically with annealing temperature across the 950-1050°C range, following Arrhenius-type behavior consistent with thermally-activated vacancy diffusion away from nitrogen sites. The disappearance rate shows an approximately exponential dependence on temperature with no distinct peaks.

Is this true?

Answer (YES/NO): NO